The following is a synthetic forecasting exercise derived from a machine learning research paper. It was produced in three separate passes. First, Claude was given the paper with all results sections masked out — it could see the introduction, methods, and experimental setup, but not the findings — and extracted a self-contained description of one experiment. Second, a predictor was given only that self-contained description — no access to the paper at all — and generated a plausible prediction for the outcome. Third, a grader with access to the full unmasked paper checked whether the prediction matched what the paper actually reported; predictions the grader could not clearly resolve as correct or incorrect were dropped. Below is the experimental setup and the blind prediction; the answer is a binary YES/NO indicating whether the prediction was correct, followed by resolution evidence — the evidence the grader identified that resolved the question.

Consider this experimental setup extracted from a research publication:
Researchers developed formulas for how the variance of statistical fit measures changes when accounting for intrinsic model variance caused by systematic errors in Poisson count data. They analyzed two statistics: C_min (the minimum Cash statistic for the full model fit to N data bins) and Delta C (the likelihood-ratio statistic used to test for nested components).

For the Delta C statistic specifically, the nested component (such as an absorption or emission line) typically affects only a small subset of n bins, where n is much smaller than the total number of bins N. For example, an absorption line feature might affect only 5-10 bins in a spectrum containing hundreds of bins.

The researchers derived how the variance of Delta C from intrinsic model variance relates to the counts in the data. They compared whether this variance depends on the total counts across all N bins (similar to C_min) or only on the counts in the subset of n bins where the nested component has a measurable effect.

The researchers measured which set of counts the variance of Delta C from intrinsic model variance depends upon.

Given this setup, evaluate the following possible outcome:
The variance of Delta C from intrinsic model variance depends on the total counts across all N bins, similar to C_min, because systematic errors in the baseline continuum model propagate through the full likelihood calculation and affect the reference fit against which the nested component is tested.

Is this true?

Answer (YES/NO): NO